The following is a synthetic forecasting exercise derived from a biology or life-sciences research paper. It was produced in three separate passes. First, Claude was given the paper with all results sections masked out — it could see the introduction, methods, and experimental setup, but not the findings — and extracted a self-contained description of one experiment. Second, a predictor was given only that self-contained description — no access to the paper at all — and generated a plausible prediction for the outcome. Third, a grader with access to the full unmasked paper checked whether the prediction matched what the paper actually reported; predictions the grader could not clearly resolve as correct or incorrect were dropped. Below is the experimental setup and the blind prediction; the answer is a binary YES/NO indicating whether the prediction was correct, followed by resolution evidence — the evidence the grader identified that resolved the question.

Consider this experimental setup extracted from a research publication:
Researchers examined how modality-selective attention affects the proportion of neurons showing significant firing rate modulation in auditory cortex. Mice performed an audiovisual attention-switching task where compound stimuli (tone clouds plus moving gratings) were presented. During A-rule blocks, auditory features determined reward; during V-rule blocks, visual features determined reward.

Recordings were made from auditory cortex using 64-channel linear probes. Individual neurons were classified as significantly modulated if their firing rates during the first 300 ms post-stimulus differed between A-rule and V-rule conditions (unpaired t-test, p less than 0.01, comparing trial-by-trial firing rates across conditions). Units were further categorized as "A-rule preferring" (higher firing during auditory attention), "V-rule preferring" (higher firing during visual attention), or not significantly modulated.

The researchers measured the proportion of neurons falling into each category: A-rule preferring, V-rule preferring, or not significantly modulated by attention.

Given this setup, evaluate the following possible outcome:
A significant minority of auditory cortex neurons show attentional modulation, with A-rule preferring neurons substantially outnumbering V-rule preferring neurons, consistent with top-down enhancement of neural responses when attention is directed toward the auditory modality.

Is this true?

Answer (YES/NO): NO